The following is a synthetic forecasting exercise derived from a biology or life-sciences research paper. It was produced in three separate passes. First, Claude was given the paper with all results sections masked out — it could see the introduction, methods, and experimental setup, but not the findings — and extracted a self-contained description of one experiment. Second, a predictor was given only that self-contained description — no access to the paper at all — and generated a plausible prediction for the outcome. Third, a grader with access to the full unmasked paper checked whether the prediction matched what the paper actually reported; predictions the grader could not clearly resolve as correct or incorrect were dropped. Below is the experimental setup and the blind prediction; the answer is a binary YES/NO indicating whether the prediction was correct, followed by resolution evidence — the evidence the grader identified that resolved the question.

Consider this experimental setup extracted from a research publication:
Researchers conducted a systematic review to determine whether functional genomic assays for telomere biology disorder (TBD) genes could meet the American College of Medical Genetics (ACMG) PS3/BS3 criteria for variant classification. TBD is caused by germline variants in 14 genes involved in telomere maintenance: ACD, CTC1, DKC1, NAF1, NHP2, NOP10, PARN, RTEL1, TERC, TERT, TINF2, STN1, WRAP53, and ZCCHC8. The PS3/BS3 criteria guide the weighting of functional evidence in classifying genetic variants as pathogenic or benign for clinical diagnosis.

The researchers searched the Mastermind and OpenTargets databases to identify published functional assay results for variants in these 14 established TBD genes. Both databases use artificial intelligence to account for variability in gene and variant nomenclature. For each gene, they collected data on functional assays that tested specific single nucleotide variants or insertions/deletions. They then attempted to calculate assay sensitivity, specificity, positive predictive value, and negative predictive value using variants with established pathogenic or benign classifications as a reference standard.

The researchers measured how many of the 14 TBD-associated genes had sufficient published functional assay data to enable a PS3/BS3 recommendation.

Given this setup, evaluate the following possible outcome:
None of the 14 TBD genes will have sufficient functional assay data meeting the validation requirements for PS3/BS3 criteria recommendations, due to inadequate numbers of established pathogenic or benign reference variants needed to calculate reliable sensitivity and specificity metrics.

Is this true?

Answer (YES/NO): NO